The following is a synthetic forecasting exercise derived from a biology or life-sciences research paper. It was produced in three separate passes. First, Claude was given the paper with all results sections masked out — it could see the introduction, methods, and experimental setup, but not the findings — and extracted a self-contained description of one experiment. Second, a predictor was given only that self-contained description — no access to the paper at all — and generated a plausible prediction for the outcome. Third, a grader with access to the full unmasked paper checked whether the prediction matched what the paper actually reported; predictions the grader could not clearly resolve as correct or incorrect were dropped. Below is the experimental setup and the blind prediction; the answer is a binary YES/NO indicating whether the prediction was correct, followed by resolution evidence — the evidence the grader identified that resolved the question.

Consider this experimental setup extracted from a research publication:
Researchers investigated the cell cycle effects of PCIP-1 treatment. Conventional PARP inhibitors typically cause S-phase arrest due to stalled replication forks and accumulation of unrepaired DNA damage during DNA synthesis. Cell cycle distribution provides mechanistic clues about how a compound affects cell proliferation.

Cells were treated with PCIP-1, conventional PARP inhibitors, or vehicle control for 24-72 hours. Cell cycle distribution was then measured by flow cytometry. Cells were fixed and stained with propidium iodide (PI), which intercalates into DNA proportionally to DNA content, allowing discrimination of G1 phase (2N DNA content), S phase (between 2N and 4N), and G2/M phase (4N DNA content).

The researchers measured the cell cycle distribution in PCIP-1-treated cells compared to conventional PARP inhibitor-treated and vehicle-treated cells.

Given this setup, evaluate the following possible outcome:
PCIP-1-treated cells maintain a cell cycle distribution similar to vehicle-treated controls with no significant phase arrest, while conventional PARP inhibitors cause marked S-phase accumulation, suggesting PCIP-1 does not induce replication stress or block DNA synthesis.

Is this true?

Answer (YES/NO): NO